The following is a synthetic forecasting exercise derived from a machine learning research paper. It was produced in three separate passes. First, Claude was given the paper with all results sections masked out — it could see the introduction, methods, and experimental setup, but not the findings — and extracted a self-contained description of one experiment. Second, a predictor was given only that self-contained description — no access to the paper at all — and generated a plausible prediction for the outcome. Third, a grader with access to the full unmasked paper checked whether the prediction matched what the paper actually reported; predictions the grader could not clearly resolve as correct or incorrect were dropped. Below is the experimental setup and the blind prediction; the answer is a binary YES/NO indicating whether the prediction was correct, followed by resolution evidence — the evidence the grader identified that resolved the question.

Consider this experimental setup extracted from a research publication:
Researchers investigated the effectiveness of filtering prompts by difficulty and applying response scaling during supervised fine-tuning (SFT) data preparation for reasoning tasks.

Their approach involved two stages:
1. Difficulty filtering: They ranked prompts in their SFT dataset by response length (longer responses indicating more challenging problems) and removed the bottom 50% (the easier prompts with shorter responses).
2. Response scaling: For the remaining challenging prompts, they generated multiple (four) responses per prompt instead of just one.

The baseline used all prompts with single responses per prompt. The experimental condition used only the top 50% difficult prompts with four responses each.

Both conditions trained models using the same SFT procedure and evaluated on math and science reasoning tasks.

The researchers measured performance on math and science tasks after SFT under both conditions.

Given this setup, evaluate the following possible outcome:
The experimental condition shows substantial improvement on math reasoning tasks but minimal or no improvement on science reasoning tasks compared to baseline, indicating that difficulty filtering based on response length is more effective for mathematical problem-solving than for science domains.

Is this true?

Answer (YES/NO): NO